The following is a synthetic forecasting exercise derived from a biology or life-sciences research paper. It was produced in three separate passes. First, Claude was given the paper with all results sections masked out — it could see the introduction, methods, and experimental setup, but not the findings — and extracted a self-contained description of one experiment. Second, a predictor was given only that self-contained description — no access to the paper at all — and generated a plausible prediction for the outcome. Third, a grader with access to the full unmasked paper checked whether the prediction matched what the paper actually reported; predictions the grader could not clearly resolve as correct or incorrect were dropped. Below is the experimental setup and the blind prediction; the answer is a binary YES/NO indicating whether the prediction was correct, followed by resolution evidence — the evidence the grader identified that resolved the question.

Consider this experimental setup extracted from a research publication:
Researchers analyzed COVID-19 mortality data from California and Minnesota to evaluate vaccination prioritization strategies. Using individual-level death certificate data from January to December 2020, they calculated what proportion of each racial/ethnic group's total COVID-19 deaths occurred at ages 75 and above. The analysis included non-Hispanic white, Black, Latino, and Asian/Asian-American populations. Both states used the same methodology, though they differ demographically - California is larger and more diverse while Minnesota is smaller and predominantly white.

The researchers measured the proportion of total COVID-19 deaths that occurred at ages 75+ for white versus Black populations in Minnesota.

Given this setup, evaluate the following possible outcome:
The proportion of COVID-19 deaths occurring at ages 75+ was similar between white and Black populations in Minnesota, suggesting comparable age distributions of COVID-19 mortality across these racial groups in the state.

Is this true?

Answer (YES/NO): NO